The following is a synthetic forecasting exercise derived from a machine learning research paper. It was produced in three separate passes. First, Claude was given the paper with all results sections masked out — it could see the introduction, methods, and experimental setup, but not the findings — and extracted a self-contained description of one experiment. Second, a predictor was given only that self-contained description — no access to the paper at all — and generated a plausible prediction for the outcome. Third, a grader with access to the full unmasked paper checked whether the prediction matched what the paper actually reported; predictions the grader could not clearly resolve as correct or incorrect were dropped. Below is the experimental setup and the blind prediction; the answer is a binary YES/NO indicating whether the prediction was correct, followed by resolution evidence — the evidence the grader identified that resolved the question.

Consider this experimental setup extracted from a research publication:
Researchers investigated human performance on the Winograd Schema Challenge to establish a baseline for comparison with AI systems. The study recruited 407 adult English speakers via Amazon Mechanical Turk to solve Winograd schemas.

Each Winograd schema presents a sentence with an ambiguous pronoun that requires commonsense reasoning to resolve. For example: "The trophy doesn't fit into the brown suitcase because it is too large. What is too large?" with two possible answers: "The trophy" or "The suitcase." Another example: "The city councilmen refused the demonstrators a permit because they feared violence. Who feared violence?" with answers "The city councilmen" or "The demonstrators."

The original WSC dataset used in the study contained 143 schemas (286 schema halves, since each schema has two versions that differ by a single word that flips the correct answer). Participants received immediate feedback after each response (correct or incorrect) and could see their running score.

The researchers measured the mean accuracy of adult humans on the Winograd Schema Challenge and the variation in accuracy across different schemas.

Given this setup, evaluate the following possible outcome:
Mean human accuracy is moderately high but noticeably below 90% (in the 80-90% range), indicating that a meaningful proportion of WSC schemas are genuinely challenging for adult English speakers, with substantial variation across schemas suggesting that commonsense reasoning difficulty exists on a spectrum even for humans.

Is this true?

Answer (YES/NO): NO